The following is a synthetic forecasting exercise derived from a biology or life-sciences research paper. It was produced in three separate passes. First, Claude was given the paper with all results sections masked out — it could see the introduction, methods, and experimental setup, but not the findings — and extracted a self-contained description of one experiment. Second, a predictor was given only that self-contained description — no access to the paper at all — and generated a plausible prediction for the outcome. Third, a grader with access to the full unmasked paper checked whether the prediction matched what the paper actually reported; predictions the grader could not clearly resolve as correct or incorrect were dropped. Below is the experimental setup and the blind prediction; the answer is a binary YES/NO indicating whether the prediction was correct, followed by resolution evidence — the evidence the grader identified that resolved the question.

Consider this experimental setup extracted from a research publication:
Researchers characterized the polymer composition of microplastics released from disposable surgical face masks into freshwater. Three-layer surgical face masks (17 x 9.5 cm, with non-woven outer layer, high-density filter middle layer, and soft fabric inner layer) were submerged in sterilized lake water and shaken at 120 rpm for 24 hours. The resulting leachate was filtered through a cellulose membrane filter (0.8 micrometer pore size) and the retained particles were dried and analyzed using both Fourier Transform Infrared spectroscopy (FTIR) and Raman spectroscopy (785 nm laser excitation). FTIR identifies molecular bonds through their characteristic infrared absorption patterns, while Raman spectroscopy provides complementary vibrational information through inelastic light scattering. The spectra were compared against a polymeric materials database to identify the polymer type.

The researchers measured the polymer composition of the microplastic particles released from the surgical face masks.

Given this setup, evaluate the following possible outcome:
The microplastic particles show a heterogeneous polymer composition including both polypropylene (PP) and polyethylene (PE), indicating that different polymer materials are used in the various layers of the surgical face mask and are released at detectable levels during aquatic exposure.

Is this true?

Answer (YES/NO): NO